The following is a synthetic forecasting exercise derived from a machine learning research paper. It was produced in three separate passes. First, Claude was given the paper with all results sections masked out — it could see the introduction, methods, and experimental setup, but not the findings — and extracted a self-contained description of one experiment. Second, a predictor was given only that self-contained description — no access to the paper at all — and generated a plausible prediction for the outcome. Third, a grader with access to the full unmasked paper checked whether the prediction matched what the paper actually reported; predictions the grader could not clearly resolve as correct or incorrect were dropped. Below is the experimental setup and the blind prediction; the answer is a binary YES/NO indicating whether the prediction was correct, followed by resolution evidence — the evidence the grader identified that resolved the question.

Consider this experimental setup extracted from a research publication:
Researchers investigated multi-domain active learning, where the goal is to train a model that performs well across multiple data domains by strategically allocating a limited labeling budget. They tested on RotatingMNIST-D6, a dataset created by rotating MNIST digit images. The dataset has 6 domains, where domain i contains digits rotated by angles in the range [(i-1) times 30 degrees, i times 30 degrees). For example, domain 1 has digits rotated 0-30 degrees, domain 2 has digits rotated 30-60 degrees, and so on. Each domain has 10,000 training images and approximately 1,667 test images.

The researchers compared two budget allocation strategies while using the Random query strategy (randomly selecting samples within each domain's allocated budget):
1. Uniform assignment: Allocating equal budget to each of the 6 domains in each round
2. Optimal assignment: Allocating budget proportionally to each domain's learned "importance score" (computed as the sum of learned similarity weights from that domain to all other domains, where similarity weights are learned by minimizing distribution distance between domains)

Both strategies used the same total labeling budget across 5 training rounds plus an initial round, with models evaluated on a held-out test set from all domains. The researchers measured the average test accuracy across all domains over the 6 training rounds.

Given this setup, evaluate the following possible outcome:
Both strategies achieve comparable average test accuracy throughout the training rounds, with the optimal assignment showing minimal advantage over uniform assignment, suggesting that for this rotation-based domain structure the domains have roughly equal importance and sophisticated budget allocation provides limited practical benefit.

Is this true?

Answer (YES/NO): NO